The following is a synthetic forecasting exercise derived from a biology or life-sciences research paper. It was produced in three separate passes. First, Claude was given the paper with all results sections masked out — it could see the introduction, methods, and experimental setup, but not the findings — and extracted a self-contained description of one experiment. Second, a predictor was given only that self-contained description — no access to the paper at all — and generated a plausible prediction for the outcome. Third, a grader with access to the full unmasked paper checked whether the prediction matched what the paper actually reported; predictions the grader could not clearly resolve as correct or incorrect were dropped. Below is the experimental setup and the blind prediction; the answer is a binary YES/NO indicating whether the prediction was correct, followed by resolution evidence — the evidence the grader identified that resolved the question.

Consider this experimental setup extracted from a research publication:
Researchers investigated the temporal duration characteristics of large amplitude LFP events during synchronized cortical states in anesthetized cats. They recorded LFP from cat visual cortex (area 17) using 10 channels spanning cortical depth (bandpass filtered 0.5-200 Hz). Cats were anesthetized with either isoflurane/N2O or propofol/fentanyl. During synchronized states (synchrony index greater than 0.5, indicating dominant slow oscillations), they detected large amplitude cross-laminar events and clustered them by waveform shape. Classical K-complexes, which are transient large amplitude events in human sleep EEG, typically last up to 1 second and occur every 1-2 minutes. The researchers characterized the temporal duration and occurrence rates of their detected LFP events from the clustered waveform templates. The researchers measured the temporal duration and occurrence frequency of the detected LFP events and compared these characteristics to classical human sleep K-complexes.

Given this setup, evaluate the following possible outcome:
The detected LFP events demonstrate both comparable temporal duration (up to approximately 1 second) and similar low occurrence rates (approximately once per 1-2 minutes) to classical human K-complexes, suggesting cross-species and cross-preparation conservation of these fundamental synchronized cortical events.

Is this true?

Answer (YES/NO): NO